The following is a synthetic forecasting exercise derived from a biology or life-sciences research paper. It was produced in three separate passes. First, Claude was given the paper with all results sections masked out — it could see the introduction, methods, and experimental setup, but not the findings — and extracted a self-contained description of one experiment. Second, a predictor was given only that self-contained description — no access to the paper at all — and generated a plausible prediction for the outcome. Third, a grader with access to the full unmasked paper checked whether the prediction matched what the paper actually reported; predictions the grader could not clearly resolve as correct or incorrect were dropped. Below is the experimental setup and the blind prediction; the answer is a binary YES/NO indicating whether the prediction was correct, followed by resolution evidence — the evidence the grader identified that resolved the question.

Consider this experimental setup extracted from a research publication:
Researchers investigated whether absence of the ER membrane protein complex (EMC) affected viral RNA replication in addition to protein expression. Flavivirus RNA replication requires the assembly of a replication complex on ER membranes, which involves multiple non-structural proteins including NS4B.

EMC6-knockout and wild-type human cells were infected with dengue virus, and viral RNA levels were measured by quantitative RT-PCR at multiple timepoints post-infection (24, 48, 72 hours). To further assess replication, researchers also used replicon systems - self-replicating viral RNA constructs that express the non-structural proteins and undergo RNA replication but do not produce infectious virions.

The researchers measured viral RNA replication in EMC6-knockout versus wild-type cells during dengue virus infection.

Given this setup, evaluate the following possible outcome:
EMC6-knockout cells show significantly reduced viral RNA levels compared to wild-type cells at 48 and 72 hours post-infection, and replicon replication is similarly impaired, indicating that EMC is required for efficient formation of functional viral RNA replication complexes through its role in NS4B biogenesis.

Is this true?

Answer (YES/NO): YES